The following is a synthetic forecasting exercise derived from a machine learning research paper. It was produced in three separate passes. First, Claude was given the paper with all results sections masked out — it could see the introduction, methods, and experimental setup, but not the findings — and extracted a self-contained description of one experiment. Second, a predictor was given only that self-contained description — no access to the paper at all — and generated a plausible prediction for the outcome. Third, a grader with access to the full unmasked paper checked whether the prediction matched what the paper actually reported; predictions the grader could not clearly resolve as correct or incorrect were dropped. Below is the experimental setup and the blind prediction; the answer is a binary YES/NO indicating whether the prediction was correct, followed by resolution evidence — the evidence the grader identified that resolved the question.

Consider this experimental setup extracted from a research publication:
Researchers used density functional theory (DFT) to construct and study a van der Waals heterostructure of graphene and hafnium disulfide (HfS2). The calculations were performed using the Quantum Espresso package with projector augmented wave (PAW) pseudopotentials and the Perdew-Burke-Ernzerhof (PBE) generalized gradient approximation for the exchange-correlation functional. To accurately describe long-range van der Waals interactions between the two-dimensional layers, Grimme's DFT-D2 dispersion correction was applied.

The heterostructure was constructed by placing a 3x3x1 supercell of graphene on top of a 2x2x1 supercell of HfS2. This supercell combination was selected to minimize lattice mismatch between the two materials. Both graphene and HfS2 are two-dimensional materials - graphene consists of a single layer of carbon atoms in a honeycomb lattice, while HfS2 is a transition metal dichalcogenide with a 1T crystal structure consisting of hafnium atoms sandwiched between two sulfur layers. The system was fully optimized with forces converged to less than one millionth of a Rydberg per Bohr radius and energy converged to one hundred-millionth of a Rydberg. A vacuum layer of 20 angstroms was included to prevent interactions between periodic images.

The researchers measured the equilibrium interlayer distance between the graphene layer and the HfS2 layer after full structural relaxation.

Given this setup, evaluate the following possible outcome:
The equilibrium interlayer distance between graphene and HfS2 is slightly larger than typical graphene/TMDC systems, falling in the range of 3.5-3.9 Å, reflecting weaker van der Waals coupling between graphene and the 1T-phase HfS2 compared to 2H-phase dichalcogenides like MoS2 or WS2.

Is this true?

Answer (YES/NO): NO